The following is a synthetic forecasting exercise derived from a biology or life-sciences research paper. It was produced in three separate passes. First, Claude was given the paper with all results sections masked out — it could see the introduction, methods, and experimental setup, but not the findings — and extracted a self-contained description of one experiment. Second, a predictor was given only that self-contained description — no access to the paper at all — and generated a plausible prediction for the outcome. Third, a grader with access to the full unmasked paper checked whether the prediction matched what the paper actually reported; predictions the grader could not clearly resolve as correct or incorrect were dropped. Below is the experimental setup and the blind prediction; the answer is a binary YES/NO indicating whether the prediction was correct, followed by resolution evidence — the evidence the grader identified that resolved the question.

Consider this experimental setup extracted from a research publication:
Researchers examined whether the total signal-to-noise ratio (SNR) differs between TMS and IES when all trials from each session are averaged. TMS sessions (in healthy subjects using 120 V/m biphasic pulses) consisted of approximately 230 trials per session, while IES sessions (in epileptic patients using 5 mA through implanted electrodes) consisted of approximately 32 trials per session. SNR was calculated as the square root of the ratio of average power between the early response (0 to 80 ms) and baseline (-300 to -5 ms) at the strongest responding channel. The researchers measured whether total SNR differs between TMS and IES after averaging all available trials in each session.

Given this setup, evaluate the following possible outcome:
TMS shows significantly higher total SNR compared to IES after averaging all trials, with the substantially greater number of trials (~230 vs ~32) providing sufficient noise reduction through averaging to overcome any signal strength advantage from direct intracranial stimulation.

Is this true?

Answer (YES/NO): NO